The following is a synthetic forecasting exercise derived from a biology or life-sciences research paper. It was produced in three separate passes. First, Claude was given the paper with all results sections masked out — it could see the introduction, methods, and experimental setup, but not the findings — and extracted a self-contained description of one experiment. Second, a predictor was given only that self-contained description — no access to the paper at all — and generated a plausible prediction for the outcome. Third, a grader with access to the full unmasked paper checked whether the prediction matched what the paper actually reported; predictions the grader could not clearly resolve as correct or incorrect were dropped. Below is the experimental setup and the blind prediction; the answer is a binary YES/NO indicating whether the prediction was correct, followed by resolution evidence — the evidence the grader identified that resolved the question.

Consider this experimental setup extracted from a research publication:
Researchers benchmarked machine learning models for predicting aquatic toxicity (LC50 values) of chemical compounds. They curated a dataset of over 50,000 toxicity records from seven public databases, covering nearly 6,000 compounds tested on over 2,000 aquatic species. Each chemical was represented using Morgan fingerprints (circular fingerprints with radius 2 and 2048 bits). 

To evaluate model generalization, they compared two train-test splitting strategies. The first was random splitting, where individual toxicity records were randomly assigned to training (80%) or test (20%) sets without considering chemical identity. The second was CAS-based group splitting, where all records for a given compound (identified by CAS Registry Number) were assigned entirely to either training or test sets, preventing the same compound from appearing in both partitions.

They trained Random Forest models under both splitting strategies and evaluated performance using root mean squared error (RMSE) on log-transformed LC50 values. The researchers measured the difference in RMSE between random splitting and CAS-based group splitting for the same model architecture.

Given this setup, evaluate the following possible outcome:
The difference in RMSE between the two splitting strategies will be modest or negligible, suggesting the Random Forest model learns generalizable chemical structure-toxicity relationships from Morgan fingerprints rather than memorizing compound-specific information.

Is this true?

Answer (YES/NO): NO